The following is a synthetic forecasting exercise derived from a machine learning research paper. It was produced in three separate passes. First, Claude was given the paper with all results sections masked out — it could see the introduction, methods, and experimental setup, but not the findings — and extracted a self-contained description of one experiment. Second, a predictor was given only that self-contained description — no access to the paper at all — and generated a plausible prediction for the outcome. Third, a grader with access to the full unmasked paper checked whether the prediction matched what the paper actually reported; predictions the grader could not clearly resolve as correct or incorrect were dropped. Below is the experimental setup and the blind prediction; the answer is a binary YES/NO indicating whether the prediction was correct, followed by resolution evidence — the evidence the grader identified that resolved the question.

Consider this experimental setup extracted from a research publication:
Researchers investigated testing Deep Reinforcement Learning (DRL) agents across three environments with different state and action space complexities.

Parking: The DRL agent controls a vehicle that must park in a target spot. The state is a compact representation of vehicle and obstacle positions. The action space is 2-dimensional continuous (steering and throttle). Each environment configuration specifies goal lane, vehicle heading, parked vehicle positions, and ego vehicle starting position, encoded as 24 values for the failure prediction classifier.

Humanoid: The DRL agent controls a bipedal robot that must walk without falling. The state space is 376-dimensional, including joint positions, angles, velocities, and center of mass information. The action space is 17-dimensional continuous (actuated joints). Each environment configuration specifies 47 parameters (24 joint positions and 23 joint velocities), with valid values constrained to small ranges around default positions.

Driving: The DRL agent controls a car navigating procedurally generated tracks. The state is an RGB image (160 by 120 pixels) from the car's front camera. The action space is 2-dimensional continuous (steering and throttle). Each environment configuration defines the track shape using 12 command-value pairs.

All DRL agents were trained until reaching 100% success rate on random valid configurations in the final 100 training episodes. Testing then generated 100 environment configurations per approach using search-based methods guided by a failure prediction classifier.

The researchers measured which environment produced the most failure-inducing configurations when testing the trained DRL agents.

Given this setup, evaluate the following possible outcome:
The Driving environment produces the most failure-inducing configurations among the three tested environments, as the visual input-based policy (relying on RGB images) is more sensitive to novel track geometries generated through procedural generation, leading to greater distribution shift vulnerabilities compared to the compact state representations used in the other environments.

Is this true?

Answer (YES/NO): YES